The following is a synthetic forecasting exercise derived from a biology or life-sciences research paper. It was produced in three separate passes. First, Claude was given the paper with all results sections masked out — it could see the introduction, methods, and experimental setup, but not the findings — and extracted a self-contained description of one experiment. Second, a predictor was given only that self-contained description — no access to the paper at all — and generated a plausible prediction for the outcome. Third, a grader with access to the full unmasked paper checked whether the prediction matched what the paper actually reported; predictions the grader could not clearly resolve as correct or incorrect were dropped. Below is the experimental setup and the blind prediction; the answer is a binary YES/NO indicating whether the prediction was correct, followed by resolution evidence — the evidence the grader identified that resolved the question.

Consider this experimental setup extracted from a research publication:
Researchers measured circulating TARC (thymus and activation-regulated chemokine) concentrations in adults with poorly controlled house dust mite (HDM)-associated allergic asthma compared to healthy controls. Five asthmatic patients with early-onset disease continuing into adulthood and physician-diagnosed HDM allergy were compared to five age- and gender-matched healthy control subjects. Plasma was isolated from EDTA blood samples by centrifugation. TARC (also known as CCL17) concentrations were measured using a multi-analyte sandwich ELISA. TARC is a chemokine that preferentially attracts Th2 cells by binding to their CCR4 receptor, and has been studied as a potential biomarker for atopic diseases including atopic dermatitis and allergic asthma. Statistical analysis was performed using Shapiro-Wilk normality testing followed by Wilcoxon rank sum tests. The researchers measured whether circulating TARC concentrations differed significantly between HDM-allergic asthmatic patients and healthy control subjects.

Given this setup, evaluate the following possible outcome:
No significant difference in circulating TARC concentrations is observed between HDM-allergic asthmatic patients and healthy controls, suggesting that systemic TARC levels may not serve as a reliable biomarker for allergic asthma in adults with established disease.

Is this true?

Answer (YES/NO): YES